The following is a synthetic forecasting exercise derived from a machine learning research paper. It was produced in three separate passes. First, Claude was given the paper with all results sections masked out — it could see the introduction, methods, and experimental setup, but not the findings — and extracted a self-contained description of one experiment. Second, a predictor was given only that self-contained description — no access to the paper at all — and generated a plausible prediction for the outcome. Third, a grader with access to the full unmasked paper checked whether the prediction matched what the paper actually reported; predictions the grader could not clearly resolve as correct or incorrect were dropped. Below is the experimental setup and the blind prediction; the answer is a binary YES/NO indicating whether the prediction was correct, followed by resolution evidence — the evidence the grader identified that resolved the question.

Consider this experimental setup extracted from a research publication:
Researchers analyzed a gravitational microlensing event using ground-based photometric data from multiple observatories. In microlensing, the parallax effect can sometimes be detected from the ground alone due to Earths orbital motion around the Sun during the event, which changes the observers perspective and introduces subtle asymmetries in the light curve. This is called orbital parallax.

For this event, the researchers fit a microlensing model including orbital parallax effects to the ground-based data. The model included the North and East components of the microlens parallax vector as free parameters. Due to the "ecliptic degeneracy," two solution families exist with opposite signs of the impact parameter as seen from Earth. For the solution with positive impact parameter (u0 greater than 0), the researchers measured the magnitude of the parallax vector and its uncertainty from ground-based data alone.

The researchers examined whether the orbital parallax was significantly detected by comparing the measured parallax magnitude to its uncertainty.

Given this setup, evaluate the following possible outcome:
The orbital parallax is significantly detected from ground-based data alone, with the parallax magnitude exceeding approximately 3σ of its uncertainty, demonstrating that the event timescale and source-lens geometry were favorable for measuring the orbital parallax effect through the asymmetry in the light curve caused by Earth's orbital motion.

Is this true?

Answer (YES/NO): NO